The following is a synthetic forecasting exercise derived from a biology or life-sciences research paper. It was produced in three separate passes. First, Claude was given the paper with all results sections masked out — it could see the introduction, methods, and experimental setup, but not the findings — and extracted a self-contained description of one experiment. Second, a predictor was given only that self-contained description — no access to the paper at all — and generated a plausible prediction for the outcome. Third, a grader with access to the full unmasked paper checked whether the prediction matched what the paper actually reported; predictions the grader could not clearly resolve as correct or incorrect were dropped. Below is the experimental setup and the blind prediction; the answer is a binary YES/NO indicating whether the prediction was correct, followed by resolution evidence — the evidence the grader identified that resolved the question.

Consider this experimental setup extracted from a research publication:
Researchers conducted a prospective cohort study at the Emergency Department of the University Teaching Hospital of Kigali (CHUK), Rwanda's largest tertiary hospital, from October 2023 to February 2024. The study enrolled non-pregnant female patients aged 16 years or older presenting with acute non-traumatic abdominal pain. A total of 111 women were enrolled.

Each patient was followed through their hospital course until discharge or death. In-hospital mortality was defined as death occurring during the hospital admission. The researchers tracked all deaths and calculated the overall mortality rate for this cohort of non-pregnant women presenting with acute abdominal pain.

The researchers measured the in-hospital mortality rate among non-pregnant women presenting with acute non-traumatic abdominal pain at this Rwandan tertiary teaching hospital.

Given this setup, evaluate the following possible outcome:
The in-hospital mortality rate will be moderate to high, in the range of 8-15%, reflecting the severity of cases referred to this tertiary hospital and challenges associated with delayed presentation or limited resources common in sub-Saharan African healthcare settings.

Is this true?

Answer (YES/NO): YES